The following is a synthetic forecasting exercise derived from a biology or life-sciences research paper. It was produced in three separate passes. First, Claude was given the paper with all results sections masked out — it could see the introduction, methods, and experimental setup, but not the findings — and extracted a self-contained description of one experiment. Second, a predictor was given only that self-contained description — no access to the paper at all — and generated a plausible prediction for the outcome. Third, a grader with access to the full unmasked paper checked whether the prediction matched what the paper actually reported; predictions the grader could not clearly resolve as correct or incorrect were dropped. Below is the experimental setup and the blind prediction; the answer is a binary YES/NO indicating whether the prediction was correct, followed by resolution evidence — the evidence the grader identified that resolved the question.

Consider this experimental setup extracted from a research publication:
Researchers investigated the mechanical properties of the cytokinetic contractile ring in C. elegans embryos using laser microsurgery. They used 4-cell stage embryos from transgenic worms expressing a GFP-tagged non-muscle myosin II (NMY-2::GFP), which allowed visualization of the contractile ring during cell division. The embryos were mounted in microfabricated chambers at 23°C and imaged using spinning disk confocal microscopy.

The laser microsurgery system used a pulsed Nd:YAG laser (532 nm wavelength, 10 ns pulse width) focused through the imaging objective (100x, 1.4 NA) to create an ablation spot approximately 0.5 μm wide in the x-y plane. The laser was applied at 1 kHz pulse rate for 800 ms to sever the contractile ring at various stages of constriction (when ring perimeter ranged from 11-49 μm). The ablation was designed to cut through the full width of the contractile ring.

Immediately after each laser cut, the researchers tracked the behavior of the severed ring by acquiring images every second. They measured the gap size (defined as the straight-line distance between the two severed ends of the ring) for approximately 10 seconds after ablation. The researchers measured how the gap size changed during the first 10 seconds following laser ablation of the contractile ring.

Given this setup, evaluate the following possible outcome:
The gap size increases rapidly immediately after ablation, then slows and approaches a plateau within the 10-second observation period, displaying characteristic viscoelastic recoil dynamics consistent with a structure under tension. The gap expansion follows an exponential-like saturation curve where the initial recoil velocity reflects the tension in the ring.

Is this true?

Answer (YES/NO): YES